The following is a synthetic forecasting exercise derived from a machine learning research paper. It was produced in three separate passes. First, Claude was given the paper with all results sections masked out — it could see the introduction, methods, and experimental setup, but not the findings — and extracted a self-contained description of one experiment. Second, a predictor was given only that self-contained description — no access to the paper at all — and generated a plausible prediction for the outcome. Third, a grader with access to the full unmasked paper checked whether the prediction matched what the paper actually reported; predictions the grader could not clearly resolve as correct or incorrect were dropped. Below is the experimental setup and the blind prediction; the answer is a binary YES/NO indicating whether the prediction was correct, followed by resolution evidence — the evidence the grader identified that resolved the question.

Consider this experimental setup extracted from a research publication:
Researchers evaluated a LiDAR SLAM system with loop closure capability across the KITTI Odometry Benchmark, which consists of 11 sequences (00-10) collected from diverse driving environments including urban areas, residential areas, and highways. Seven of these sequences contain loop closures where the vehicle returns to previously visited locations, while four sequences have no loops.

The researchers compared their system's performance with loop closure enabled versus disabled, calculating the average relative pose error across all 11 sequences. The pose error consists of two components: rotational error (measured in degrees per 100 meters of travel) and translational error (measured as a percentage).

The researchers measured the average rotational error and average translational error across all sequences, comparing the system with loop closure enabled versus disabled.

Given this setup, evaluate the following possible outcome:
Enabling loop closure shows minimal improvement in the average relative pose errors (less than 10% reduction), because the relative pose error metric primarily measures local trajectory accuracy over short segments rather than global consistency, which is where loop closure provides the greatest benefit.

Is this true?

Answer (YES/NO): YES